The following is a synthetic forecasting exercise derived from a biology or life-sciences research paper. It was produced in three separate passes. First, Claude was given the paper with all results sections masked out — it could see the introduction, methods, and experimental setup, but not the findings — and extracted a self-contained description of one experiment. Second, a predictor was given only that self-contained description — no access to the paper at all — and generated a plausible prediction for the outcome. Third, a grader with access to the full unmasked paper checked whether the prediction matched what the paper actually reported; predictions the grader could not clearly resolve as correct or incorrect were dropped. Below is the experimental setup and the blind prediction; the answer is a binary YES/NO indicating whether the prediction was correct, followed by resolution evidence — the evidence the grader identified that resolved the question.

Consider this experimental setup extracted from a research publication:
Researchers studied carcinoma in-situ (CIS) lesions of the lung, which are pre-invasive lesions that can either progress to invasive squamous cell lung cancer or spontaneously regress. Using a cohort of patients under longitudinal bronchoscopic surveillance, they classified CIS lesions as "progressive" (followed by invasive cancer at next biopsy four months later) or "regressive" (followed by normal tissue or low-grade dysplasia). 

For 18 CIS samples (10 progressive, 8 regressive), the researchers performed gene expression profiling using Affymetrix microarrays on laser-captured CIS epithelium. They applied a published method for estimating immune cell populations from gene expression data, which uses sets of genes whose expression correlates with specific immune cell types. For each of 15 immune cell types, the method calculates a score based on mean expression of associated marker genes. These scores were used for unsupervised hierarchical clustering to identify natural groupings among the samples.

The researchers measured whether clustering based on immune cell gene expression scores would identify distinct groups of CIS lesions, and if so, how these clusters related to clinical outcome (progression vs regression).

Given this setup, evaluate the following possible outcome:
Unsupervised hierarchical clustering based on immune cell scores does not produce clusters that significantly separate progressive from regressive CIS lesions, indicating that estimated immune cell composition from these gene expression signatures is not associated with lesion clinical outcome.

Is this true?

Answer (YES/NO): NO